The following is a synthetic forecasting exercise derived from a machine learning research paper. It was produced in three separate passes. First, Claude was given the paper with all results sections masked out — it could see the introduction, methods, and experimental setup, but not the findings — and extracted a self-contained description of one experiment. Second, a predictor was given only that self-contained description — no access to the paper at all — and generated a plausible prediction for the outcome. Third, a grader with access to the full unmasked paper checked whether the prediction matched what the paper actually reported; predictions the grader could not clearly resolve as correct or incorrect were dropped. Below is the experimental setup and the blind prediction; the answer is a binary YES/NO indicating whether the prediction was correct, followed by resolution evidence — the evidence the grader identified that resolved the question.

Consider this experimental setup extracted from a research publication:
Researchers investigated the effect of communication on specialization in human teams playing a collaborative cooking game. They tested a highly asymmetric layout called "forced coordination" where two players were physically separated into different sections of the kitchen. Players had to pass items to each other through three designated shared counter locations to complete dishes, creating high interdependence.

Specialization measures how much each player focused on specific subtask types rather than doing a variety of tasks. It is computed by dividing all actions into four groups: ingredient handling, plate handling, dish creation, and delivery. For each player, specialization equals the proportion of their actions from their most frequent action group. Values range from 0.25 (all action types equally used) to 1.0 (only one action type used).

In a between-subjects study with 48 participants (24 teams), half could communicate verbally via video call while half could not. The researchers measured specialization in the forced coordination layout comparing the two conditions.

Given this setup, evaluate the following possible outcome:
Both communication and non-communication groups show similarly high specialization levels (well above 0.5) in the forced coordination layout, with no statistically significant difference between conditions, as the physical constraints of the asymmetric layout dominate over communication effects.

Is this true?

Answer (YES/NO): NO